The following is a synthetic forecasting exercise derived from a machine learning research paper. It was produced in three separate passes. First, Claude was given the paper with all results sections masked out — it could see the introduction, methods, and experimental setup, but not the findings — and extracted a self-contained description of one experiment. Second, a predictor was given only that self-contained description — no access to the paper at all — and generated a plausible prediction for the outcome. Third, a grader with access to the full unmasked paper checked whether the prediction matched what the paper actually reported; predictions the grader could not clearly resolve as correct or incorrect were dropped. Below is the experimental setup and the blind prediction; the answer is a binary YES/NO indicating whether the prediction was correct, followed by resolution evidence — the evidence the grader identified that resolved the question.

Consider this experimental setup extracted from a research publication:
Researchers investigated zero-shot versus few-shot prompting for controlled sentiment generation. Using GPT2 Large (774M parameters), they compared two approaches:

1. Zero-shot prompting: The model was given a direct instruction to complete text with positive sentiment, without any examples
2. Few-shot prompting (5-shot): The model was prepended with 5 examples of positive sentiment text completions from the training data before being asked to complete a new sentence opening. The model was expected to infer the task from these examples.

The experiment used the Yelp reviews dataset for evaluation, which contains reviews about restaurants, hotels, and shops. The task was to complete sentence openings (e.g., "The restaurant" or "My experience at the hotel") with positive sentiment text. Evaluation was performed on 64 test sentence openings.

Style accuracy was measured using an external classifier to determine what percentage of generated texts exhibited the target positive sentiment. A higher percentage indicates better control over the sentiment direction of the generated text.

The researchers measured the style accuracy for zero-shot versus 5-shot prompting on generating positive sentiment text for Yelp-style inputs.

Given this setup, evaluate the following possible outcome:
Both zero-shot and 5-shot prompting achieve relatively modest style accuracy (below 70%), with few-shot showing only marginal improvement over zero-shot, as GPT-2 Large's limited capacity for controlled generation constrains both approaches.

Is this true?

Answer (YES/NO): NO